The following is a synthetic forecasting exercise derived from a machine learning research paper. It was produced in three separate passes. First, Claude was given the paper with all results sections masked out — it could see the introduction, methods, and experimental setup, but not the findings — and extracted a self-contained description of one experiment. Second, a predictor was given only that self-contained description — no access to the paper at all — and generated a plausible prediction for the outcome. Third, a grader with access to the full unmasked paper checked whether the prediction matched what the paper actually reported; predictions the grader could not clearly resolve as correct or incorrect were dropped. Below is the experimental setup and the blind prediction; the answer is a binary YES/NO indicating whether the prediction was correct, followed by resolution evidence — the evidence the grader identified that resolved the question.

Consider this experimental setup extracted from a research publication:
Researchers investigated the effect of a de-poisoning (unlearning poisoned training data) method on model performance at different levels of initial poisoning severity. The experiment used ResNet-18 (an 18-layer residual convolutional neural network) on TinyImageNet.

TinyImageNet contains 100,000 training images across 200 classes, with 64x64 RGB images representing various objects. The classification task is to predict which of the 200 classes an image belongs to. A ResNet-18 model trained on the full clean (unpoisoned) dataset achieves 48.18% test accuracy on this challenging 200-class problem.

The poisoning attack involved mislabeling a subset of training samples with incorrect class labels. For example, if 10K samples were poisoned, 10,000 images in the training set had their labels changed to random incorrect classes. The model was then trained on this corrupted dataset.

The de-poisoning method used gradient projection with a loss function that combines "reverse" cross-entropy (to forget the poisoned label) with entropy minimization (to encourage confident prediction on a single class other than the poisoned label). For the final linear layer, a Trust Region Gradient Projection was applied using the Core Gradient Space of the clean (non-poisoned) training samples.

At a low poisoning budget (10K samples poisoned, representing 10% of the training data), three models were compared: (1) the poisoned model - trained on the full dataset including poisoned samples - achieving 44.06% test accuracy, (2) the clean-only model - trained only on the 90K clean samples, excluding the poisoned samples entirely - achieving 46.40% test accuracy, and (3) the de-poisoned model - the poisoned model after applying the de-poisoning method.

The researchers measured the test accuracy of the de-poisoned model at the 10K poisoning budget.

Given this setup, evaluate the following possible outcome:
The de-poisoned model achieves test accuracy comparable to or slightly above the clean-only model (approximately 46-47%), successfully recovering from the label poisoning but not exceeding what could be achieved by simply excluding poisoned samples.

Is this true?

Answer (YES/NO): NO